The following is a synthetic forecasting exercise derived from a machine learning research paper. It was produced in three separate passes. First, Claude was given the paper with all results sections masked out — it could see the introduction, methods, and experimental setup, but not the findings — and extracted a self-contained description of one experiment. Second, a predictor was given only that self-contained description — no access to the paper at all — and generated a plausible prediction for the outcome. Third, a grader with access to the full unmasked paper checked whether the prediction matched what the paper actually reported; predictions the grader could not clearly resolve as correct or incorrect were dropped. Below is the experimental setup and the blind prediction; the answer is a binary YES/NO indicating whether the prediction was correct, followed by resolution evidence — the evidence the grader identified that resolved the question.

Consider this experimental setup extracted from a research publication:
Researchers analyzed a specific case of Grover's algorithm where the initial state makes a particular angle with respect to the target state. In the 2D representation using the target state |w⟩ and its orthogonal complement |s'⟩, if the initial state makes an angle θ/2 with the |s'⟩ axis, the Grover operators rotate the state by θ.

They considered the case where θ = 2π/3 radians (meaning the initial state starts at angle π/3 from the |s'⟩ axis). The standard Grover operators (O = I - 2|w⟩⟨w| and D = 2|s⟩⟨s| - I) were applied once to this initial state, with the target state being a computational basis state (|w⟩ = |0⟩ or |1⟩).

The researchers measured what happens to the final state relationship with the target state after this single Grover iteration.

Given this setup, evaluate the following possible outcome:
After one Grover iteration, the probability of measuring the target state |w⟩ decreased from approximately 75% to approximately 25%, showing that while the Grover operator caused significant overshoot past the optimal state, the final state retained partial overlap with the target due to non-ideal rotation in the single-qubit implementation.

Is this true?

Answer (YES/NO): NO